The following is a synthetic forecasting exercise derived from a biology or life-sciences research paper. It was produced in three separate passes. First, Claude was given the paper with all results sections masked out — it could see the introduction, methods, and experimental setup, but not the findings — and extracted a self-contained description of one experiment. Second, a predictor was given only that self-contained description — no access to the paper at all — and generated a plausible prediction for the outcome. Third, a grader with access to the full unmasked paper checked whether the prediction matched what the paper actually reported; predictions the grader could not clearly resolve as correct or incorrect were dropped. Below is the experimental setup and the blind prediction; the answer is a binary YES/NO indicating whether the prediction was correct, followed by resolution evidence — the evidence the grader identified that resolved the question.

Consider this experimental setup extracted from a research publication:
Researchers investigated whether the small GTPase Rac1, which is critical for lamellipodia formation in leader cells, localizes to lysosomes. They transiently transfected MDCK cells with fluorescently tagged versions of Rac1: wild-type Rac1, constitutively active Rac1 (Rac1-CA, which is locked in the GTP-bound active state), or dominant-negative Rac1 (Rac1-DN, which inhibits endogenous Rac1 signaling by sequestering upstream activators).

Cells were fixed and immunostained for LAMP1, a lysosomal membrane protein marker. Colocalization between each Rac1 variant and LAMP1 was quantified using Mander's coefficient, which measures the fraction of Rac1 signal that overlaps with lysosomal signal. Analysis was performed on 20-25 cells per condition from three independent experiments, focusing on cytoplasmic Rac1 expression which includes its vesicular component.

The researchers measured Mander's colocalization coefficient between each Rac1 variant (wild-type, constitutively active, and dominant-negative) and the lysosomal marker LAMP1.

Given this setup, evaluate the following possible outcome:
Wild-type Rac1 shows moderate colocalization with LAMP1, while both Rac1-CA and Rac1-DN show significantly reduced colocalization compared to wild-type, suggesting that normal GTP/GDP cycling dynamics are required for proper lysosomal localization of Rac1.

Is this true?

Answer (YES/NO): NO